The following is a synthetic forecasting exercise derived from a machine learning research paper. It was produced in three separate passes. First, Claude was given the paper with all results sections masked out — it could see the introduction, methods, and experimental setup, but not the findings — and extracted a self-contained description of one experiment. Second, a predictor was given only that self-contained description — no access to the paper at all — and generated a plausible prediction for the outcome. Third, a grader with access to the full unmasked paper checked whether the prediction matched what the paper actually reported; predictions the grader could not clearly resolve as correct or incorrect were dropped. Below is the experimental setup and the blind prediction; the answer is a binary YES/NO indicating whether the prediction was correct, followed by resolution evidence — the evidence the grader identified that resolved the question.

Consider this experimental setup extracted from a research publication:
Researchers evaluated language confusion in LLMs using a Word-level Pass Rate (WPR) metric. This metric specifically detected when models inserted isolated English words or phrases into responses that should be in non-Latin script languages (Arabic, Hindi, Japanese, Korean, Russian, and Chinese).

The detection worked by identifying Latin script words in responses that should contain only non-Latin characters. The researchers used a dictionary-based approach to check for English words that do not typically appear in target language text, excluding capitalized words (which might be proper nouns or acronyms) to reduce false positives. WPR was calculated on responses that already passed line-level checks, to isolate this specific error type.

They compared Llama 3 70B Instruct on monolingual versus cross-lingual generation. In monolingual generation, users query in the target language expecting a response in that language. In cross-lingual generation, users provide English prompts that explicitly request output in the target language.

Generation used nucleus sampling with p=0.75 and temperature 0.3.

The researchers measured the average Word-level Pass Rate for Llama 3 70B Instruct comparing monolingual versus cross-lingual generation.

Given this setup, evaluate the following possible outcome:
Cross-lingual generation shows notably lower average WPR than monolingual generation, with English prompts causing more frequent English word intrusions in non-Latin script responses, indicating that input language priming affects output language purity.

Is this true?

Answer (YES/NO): NO